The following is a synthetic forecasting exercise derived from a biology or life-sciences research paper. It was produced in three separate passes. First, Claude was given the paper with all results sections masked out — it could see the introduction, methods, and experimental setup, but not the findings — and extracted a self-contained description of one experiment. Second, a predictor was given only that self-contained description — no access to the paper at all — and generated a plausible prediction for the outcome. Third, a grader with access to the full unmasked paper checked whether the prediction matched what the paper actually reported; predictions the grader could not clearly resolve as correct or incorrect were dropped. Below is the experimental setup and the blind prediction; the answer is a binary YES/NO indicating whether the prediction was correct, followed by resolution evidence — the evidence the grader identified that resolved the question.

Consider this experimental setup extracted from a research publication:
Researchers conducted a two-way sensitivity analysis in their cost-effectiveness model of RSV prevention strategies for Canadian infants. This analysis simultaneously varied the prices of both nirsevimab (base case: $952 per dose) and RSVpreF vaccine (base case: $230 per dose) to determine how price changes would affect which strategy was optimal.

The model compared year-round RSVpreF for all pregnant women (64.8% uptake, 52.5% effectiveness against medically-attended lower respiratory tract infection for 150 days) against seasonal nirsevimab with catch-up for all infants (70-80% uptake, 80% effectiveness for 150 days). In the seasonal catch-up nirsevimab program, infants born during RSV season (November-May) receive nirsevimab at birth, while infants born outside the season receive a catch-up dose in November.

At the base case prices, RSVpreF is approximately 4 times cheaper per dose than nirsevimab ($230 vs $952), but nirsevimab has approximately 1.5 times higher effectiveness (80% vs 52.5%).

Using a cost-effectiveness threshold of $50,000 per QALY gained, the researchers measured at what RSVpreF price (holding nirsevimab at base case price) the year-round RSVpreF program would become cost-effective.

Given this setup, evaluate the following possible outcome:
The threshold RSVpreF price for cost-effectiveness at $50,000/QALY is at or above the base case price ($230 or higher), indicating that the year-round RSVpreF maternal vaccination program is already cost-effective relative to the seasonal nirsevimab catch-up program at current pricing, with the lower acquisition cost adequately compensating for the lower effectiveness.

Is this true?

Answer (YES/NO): NO